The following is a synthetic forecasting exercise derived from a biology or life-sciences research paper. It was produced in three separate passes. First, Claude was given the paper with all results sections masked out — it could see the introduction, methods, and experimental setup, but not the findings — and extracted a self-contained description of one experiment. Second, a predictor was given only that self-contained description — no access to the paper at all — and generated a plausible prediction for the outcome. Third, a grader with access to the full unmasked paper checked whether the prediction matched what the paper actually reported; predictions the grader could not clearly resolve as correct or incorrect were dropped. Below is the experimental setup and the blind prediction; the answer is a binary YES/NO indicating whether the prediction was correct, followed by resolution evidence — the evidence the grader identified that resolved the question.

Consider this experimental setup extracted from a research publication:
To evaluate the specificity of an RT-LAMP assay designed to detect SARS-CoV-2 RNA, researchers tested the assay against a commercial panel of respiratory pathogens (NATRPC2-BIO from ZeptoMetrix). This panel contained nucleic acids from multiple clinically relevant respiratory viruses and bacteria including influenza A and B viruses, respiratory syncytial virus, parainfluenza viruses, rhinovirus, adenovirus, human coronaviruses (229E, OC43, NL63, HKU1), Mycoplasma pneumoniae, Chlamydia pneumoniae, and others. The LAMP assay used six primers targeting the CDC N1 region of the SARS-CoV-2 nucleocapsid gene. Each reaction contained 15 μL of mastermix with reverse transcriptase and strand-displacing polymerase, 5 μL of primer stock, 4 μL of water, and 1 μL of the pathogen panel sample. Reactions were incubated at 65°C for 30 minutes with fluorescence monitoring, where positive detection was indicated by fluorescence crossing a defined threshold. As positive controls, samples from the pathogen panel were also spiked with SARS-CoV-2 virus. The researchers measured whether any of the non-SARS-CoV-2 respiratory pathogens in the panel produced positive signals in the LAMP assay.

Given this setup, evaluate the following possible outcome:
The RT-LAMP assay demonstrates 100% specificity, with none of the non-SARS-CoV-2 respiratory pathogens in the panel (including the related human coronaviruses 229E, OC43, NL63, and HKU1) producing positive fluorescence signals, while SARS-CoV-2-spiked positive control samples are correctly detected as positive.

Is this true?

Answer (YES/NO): YES